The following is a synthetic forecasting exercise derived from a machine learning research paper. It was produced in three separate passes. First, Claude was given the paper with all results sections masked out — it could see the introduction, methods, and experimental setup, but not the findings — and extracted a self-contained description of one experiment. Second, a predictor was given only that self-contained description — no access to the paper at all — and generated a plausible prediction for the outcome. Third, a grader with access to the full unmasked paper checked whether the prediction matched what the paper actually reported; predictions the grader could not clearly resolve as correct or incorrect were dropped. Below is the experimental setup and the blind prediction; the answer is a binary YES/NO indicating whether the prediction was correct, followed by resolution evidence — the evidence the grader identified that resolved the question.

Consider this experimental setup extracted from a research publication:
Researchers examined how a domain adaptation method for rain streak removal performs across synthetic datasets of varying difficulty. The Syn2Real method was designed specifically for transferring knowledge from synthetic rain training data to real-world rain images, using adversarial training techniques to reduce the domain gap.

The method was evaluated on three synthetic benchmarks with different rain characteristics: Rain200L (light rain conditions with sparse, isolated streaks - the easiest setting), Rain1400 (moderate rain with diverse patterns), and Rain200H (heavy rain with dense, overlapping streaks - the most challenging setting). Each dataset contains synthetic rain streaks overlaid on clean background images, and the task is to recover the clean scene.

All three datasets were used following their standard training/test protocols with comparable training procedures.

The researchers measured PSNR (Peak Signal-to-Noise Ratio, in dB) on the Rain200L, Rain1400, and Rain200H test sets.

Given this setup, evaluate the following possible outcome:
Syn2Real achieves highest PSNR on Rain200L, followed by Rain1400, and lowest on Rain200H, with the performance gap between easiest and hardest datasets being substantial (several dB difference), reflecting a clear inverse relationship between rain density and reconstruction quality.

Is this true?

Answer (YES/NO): YES